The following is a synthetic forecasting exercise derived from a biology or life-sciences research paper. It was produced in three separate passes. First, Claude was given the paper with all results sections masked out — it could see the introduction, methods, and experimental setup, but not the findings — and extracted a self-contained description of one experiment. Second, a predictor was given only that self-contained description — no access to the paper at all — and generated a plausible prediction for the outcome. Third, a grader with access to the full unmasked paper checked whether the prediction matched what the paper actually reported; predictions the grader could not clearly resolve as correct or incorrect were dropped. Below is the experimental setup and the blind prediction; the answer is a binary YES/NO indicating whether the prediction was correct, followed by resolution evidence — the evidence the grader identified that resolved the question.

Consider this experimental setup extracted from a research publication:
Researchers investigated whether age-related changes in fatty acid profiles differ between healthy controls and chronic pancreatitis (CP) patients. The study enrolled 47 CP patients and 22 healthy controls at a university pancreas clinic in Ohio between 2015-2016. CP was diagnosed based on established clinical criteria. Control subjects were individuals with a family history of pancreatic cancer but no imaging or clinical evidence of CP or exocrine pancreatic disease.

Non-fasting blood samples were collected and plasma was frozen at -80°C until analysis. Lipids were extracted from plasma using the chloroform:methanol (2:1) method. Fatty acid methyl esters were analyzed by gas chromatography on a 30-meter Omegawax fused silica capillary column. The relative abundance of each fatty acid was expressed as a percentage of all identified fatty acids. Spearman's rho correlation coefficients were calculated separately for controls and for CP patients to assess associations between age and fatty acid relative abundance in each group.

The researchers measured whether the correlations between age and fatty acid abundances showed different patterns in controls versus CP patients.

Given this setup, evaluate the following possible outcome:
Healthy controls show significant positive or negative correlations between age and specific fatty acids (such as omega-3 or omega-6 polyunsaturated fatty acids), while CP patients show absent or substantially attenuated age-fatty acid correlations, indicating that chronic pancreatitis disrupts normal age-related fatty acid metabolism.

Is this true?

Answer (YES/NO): YES